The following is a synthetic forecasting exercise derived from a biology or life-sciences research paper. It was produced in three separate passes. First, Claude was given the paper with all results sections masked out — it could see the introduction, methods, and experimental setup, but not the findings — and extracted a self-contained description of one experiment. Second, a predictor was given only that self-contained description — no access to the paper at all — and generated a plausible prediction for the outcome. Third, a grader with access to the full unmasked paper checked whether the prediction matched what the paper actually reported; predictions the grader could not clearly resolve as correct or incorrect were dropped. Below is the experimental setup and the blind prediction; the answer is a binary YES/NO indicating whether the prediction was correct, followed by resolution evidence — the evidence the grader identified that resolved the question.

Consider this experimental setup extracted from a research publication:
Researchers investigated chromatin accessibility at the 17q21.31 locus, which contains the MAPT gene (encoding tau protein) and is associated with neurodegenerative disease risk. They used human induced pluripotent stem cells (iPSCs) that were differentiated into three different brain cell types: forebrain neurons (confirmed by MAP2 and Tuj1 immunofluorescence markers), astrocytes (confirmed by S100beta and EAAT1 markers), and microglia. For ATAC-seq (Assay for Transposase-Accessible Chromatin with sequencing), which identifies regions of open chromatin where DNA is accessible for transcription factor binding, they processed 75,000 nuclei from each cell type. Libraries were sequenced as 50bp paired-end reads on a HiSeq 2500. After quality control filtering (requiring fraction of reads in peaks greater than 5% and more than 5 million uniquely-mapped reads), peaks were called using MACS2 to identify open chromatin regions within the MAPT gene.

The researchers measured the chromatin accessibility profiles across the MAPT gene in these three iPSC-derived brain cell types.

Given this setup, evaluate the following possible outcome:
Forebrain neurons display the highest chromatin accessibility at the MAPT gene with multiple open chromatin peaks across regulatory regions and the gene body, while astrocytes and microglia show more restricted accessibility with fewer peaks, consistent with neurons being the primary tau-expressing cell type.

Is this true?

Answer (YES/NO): NO